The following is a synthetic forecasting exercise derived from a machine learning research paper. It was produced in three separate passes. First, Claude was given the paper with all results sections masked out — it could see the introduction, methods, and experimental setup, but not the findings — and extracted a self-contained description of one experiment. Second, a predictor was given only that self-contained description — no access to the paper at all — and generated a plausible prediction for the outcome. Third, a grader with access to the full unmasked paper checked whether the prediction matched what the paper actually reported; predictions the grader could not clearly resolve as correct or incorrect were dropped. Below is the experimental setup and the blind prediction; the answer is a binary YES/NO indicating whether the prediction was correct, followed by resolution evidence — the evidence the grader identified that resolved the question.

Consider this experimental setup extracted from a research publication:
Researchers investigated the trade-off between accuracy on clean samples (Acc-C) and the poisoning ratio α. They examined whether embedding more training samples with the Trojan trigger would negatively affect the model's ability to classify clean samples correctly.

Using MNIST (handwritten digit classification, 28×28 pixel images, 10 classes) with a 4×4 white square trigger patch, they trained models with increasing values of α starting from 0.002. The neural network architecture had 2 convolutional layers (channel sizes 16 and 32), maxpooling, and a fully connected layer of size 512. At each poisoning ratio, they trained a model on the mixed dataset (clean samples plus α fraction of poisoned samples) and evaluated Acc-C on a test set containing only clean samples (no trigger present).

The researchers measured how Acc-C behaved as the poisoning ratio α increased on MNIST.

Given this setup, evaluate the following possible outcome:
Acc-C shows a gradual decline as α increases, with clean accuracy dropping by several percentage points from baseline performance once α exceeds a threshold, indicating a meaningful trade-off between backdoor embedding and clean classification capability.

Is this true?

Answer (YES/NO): NO